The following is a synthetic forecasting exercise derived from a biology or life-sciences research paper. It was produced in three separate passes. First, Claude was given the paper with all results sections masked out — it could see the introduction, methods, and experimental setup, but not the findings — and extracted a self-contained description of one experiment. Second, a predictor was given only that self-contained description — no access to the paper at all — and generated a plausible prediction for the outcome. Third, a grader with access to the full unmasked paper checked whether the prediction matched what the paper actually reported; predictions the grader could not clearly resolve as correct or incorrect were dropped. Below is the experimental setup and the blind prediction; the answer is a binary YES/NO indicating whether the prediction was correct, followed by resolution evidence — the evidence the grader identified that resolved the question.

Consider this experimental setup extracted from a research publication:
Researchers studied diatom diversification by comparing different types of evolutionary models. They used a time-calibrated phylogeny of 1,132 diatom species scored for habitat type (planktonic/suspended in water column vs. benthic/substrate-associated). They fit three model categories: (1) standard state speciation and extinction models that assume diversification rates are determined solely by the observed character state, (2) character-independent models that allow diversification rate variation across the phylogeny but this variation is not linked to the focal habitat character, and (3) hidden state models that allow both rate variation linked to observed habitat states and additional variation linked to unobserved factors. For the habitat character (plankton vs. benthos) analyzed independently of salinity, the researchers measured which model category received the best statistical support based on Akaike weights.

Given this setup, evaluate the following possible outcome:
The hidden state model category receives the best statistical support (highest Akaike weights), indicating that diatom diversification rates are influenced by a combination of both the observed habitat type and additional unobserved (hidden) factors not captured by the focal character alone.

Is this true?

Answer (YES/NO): NO